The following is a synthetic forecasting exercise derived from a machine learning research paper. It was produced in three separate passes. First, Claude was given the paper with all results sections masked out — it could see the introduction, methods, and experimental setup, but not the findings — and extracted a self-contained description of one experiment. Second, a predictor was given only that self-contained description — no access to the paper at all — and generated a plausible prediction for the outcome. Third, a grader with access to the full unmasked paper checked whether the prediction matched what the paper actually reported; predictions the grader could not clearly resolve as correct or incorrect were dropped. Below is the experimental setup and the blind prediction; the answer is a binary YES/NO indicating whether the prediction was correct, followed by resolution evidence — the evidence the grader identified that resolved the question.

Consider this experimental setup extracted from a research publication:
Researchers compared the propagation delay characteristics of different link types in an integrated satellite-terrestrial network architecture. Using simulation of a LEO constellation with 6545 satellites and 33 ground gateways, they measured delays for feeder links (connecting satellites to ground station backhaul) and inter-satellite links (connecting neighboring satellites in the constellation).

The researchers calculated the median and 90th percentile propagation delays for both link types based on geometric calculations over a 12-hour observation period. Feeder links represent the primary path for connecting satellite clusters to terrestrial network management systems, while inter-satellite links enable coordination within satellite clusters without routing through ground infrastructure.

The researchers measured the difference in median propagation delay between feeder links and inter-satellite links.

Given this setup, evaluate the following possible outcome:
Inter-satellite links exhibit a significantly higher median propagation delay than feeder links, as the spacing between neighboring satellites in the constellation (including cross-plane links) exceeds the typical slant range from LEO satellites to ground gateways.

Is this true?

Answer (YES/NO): NO